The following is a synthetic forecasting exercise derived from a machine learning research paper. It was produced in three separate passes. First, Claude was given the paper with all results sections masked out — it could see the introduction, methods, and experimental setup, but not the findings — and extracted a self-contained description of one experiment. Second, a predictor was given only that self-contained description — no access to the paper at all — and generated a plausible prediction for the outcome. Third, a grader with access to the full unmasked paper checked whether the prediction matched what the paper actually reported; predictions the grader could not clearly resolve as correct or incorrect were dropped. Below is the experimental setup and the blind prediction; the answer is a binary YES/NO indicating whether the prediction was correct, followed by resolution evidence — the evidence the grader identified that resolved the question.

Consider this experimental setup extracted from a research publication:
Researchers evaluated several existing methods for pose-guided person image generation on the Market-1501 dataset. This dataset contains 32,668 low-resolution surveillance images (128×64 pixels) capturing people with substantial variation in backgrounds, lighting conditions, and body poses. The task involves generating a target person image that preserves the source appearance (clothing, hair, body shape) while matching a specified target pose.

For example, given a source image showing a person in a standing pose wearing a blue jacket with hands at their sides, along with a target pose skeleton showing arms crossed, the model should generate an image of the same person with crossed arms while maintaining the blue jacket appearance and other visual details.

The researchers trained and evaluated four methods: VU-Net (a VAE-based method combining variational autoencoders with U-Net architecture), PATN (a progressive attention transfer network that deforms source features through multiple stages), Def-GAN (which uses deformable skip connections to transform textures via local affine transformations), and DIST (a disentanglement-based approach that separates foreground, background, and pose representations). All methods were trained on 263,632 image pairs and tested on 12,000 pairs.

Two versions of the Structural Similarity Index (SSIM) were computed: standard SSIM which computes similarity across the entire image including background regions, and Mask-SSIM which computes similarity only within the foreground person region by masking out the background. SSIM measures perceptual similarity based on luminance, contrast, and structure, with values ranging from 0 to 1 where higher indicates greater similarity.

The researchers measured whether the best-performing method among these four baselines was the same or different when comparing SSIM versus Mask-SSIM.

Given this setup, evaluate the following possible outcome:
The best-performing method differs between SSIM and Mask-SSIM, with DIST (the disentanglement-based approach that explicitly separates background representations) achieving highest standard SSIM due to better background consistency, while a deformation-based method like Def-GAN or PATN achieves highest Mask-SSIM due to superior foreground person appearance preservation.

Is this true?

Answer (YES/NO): NO